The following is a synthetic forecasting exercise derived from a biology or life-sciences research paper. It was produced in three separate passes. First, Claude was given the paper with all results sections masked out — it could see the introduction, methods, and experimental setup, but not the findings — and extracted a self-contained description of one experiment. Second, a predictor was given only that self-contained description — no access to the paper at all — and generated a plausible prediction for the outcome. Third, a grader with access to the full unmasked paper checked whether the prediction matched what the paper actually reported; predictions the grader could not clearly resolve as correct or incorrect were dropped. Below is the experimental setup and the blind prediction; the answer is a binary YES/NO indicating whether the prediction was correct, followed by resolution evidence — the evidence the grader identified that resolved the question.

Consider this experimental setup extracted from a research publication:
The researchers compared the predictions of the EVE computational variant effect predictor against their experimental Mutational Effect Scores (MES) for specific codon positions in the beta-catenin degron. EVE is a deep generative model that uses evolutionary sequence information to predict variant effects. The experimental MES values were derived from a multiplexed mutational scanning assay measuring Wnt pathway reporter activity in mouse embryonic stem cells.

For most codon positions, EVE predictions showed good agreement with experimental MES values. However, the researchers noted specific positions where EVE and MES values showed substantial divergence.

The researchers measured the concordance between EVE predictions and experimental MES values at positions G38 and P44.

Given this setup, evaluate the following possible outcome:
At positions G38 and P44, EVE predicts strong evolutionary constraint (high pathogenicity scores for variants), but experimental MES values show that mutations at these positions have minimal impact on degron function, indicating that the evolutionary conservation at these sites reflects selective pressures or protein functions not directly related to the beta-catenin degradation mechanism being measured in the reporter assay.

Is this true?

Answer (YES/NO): YES